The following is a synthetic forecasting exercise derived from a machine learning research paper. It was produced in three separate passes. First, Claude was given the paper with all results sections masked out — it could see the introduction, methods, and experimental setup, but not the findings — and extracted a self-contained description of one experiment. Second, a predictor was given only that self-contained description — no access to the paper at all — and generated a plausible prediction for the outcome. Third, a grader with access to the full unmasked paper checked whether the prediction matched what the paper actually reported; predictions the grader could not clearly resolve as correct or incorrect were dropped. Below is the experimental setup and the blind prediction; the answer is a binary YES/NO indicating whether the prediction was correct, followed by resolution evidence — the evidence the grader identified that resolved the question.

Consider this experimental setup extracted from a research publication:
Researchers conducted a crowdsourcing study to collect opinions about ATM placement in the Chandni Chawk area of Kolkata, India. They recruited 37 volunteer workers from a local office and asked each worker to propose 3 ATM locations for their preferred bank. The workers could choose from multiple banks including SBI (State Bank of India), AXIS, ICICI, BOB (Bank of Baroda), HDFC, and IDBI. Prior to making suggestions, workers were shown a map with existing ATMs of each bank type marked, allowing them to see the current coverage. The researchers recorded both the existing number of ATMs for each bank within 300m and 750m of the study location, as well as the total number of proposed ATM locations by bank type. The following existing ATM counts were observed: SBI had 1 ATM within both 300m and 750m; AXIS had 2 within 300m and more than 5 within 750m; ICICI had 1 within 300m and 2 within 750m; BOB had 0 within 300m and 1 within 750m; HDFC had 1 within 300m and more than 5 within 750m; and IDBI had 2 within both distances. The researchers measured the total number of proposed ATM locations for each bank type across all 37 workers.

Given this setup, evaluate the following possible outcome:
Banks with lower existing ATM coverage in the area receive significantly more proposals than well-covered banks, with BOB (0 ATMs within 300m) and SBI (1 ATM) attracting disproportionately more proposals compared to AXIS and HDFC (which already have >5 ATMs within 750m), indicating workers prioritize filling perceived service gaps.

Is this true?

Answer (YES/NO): NO